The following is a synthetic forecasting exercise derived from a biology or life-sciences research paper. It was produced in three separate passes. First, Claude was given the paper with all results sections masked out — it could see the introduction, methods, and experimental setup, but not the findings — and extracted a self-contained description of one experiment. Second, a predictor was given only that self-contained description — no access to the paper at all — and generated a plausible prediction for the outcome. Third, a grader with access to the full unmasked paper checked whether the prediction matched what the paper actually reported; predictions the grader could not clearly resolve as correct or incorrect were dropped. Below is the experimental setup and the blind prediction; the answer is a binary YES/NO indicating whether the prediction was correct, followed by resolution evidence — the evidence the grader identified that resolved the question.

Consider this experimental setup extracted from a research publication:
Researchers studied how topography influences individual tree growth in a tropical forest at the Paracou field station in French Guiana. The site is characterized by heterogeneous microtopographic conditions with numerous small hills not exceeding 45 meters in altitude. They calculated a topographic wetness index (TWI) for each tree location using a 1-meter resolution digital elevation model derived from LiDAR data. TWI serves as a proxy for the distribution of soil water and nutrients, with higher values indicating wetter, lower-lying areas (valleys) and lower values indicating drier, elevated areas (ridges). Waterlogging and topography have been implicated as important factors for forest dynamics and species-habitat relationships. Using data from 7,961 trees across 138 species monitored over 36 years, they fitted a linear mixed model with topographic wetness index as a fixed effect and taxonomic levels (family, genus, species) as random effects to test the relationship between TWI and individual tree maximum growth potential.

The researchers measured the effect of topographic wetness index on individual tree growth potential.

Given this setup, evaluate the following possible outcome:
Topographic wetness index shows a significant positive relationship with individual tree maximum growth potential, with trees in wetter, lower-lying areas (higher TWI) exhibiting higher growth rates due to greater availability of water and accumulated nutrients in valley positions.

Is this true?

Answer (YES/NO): NO